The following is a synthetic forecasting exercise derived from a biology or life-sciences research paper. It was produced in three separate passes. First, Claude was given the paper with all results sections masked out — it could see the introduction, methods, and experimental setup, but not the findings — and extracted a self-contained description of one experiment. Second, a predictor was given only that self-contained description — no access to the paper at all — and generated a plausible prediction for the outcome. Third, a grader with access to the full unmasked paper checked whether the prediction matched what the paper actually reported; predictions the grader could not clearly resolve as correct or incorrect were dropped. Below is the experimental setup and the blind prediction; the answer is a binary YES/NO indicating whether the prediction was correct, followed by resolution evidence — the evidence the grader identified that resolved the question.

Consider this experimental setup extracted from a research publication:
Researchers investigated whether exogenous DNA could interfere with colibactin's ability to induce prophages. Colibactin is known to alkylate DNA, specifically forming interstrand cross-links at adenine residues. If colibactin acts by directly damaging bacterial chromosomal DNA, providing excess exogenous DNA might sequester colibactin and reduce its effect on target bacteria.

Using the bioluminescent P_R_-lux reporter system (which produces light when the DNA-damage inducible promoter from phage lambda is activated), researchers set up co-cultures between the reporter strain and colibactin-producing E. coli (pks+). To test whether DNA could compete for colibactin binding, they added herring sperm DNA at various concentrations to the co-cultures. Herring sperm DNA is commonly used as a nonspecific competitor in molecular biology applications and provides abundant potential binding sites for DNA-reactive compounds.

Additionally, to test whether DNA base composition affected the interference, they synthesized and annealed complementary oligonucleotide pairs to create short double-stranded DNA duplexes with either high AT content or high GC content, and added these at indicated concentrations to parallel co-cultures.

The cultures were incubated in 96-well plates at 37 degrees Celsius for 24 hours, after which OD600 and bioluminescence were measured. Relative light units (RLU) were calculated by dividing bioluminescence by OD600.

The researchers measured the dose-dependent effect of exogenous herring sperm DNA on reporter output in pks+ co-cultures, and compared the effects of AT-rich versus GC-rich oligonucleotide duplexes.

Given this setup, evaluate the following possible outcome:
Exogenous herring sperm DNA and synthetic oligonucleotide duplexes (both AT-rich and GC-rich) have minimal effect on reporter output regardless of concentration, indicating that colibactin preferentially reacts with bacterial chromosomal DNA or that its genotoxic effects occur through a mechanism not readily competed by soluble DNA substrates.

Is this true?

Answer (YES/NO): NO